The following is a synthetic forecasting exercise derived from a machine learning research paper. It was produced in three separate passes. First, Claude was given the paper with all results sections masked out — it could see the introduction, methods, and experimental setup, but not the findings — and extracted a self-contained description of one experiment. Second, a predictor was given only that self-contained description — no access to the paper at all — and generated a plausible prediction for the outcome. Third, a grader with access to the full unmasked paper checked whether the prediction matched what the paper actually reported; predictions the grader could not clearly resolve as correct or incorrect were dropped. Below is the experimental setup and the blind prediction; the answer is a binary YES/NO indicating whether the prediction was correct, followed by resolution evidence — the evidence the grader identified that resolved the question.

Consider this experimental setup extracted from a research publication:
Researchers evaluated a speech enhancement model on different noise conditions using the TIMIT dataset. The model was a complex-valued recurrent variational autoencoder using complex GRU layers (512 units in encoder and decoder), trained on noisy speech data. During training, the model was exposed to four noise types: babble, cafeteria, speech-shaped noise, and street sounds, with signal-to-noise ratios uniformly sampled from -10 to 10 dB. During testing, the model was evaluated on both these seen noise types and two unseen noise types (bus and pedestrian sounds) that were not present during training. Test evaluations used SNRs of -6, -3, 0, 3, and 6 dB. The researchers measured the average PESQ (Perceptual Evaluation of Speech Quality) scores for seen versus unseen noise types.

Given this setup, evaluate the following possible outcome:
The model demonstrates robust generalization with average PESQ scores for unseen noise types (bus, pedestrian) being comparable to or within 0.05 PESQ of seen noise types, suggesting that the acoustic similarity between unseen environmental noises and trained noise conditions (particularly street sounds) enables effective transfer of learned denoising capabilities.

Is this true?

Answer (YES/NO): NO